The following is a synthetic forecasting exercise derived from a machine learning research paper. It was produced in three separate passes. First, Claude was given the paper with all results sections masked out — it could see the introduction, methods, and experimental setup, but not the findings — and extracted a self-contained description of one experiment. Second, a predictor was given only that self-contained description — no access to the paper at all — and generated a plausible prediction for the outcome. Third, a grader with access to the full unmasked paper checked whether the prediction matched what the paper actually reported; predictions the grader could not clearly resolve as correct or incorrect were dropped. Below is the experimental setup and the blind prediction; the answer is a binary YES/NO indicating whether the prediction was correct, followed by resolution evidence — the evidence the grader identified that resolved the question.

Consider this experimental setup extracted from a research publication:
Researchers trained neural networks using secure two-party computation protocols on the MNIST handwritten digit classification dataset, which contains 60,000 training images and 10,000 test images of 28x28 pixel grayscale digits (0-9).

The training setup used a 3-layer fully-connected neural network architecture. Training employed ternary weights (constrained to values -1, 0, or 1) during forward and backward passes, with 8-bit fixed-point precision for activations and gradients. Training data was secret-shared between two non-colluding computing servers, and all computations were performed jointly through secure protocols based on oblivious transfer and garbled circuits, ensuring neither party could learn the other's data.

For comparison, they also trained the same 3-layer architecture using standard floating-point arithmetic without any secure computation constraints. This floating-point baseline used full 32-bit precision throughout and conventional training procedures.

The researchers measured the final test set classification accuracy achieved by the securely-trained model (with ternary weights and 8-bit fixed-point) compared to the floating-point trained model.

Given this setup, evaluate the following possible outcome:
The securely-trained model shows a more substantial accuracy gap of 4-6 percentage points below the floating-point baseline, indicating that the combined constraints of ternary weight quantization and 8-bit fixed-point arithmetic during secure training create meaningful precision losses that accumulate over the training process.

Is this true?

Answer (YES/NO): NO